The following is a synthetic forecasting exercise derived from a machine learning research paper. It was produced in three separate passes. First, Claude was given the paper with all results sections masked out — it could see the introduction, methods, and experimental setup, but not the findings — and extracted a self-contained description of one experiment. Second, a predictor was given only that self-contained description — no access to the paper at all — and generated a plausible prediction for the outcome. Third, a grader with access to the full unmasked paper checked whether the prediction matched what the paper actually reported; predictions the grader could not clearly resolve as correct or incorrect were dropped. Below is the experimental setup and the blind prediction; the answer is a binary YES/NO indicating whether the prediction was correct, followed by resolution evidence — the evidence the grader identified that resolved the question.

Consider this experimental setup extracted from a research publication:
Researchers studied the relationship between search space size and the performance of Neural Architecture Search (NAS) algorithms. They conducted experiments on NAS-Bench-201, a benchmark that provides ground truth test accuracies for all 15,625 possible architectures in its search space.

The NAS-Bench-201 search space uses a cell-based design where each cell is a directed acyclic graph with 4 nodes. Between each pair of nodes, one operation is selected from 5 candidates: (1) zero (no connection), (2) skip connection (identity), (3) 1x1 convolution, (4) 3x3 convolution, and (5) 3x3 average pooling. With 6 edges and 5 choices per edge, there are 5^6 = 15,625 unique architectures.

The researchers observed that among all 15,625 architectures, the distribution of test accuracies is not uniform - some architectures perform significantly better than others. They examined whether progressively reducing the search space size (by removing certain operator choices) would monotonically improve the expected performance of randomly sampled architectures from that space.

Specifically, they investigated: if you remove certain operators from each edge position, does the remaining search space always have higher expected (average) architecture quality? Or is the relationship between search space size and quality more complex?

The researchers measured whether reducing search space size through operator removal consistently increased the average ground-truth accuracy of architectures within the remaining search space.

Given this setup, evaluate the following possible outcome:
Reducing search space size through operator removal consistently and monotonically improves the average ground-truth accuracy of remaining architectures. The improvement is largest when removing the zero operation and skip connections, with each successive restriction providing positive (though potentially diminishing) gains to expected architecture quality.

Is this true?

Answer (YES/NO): NO